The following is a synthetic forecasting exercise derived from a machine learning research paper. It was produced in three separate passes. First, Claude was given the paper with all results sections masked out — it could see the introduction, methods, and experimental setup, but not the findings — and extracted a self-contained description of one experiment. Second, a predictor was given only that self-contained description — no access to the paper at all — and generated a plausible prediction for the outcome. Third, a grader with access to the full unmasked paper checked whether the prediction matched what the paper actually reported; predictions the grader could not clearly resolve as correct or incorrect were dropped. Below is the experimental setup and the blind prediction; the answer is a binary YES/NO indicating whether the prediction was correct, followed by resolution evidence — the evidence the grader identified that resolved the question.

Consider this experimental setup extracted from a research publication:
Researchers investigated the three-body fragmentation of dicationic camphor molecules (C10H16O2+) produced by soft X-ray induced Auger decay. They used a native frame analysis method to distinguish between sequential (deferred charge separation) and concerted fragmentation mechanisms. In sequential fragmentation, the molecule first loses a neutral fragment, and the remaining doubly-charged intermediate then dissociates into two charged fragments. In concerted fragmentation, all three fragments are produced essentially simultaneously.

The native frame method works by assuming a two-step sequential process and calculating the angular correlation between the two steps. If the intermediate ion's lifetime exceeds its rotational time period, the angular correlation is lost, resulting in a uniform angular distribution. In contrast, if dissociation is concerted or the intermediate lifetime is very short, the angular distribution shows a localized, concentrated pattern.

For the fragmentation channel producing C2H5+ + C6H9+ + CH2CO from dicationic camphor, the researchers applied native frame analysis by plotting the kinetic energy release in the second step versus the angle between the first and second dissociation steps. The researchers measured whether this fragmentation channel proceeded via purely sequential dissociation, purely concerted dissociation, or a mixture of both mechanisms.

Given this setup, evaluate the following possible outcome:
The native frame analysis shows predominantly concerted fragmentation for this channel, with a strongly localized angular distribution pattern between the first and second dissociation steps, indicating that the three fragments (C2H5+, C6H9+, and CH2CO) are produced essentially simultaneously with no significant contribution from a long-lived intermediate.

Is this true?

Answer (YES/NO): NO